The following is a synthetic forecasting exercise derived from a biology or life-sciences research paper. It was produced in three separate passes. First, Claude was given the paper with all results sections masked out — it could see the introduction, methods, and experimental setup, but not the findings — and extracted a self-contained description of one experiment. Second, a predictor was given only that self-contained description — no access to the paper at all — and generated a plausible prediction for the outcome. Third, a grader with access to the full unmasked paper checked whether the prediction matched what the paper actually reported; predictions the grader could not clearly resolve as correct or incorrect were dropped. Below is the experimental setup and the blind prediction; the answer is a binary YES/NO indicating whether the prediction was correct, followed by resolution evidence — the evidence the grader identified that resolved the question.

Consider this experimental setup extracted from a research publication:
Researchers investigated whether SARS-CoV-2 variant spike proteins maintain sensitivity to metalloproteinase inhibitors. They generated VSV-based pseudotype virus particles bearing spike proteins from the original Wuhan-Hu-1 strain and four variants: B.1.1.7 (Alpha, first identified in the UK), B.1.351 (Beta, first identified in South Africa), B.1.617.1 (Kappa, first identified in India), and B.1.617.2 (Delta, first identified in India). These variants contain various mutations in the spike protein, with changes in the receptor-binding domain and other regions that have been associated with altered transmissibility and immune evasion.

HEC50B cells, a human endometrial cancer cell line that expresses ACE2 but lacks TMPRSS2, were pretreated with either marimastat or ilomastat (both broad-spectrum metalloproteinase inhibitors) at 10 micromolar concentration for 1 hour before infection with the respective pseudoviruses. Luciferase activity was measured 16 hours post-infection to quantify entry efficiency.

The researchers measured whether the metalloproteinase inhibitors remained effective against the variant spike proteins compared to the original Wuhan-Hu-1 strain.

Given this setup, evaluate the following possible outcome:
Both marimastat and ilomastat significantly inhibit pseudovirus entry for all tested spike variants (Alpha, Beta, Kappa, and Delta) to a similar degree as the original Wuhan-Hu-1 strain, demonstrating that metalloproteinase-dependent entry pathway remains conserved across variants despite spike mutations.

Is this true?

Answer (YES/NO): YES